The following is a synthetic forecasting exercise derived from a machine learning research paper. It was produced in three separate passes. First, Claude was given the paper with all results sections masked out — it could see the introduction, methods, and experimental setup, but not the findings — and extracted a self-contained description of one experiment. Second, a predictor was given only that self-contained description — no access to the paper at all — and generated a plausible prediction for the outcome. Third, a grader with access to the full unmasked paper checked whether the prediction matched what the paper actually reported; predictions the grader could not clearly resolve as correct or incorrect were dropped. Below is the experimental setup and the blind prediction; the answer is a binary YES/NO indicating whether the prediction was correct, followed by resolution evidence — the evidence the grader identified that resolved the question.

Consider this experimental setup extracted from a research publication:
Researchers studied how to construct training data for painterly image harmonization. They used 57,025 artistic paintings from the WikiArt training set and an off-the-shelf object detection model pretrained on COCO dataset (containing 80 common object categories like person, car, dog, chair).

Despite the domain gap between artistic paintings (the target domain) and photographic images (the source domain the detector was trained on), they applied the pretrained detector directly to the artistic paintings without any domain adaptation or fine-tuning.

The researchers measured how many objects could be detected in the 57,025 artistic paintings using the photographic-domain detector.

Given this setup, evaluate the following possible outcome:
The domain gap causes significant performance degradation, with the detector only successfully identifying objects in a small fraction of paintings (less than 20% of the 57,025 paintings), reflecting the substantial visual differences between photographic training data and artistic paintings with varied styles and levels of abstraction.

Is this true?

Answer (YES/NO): NO